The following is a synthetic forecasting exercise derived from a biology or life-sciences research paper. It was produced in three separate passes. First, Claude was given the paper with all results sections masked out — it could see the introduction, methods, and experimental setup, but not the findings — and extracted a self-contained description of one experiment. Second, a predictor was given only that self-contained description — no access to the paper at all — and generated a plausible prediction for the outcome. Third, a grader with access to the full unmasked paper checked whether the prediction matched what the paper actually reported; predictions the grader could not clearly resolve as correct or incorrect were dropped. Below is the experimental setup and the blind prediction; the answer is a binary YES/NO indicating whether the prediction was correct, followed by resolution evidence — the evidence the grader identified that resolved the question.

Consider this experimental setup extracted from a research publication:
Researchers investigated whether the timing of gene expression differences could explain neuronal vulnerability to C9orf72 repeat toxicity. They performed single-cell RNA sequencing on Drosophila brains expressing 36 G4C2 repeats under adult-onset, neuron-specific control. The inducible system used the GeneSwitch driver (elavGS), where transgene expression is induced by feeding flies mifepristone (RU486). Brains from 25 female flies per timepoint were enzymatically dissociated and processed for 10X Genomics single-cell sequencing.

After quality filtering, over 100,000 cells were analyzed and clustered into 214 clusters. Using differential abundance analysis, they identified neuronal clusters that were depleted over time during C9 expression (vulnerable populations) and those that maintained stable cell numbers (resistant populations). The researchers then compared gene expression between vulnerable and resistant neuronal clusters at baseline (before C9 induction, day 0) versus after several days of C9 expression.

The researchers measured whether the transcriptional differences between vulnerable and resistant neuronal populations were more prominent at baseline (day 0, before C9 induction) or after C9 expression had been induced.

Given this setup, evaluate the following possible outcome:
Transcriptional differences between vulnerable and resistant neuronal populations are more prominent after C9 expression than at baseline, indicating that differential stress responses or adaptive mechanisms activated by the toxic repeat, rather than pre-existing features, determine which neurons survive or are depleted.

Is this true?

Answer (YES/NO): NO